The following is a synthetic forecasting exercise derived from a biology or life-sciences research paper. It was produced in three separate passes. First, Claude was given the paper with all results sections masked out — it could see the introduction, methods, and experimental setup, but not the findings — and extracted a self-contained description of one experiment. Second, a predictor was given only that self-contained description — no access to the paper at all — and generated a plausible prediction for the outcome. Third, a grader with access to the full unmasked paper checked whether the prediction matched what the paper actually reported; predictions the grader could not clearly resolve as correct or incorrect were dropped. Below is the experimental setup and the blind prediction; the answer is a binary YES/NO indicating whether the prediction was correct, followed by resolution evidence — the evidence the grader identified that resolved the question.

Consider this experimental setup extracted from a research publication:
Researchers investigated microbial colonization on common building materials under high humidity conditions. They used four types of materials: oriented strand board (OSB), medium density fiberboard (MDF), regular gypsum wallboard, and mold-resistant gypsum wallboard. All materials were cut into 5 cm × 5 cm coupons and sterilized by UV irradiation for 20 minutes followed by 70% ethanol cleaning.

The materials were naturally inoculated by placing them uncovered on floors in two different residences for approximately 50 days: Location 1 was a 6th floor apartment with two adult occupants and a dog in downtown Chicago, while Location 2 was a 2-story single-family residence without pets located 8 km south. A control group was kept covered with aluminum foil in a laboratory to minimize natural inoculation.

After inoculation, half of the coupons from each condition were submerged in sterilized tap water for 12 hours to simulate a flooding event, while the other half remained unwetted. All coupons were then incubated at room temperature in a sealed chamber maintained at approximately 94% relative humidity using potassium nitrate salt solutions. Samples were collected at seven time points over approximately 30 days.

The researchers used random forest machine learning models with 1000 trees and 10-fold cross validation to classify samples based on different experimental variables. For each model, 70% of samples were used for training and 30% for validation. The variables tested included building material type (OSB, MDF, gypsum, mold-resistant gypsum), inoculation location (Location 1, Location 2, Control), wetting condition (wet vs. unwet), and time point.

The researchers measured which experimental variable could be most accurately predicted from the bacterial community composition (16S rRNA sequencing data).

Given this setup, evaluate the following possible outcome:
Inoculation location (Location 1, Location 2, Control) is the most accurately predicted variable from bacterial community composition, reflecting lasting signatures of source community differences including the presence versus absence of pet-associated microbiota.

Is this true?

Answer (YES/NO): NO